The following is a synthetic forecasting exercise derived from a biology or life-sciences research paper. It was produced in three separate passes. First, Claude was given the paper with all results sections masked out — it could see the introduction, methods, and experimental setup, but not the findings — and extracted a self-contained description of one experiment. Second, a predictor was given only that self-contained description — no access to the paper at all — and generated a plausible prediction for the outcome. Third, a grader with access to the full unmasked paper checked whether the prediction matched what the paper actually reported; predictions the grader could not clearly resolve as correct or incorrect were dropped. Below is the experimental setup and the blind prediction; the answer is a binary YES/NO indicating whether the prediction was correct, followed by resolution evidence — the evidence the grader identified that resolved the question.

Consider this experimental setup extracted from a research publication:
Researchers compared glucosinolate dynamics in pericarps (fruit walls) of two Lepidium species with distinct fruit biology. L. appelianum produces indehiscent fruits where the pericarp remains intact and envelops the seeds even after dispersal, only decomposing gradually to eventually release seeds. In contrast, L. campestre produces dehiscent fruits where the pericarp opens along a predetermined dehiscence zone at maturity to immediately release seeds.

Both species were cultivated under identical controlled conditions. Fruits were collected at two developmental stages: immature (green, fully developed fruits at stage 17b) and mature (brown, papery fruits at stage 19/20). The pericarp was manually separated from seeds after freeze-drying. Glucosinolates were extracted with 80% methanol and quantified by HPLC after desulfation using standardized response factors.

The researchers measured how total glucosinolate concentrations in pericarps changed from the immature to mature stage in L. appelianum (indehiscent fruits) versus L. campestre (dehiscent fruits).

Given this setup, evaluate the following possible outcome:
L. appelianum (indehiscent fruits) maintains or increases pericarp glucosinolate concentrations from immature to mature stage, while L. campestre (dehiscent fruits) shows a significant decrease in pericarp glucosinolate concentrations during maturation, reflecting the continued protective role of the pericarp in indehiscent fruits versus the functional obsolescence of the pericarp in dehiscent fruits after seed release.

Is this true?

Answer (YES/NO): YES